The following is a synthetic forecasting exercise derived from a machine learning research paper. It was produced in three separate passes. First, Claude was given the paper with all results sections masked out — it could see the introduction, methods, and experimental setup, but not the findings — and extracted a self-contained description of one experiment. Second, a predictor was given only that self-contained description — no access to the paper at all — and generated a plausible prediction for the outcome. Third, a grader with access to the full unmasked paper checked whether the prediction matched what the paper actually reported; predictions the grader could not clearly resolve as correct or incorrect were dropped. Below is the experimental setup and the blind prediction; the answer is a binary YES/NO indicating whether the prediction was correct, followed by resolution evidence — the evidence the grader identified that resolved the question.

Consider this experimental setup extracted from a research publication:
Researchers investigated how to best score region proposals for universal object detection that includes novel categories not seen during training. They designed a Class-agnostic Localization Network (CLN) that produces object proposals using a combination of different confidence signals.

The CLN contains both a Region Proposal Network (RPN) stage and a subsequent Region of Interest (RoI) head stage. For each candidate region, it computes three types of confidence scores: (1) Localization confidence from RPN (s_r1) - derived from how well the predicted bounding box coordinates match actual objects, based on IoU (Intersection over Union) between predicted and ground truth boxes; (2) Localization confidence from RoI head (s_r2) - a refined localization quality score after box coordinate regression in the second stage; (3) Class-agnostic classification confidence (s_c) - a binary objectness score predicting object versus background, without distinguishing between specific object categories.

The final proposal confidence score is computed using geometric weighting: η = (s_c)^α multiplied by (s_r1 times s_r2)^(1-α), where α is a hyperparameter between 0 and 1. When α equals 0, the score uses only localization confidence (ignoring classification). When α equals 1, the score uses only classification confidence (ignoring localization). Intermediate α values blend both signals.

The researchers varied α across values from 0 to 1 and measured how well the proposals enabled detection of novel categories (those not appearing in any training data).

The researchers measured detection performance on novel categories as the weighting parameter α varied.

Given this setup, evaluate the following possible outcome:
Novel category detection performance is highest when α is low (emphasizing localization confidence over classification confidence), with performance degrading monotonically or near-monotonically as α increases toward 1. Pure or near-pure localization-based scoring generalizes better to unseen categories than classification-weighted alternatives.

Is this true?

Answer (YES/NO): NO